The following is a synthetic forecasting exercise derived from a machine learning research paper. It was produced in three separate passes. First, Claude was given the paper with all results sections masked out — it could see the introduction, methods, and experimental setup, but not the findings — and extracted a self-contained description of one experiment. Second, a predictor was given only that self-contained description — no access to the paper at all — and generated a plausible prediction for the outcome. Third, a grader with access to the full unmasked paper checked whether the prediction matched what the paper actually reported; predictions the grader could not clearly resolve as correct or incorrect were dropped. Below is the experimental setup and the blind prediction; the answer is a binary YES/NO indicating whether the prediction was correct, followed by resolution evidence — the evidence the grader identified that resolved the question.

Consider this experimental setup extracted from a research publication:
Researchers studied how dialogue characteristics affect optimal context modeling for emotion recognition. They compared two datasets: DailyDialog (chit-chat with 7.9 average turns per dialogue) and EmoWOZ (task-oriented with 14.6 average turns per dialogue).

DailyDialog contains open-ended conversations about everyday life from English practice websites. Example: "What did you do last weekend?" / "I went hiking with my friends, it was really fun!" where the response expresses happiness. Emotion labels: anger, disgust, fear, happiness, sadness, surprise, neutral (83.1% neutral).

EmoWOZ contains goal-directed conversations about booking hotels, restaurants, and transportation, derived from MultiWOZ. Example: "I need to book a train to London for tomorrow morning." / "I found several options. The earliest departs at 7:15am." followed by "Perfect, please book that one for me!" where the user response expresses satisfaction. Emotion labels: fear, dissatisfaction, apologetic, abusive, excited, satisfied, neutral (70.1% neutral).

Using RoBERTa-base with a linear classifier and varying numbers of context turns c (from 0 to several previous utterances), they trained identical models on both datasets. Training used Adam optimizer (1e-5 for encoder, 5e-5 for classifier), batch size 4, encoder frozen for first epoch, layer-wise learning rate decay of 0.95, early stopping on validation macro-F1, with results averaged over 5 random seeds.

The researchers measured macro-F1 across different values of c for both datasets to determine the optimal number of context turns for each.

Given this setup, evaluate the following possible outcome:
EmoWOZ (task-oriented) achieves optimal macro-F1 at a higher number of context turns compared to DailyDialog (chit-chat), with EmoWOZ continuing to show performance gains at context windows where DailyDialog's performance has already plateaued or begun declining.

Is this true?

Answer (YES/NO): NO